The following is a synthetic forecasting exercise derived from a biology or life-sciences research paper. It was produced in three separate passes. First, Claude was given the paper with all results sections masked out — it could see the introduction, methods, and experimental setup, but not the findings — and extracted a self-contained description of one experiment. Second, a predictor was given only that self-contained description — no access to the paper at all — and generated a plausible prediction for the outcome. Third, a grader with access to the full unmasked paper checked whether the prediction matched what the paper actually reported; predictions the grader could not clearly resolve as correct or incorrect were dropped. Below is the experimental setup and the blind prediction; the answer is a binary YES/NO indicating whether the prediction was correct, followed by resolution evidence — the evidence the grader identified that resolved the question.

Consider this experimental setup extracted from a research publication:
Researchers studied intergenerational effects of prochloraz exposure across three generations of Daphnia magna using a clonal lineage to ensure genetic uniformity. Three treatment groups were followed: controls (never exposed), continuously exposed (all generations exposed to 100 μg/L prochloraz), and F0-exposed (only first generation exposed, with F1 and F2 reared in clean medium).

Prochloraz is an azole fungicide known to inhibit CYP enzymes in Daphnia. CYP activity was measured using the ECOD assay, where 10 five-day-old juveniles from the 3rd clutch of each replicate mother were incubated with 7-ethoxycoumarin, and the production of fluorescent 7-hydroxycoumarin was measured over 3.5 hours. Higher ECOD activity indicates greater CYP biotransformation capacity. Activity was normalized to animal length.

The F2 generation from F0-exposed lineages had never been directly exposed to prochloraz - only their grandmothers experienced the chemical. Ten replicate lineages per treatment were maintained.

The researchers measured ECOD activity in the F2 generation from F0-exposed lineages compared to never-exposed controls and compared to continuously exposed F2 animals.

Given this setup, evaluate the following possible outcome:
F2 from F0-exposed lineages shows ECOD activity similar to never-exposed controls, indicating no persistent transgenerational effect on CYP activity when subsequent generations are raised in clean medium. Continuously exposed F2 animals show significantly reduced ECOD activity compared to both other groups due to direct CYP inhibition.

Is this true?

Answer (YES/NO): NO